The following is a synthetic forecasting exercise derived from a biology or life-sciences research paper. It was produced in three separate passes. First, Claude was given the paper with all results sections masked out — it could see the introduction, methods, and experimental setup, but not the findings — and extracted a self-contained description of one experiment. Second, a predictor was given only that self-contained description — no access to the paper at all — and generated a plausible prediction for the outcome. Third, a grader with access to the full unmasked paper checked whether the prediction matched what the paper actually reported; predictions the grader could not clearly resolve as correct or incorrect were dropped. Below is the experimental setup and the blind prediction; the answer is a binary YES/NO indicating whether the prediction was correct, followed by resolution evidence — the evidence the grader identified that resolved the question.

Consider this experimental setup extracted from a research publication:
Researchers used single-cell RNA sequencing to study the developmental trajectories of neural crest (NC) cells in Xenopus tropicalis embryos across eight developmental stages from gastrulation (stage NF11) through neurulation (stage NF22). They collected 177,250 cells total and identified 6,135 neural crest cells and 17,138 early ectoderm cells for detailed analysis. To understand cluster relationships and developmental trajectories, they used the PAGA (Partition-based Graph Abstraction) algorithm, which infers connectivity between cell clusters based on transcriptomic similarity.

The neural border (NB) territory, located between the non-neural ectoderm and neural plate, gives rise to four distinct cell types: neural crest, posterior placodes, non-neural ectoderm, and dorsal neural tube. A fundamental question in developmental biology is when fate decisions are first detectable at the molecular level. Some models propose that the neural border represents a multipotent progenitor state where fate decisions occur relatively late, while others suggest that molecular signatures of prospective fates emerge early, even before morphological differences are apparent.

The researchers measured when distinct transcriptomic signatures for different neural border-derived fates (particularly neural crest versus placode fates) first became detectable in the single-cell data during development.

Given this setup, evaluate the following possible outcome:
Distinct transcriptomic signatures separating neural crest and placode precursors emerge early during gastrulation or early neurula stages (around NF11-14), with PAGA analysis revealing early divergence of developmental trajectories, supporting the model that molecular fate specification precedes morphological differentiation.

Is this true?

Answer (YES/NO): YES